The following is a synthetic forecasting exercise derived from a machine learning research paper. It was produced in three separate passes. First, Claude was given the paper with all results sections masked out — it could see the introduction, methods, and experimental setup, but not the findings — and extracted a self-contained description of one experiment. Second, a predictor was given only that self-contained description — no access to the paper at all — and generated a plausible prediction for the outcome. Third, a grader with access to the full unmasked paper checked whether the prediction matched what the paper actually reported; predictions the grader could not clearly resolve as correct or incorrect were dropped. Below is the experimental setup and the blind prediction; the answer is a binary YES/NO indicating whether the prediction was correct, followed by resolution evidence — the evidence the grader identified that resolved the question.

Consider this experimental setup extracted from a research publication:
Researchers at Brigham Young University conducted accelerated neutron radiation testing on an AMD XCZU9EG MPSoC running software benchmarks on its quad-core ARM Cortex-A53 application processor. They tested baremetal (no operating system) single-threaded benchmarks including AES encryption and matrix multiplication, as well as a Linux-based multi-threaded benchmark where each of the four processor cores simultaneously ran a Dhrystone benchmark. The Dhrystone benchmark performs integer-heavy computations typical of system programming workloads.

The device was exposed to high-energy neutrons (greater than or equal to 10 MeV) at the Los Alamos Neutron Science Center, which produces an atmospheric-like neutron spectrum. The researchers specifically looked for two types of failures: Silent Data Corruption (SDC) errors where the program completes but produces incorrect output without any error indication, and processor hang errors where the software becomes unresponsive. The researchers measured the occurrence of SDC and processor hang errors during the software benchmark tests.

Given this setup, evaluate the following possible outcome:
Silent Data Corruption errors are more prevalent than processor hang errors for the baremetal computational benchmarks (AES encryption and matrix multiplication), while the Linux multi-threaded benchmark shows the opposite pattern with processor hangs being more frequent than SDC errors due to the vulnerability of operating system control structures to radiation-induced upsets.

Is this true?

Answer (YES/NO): NO